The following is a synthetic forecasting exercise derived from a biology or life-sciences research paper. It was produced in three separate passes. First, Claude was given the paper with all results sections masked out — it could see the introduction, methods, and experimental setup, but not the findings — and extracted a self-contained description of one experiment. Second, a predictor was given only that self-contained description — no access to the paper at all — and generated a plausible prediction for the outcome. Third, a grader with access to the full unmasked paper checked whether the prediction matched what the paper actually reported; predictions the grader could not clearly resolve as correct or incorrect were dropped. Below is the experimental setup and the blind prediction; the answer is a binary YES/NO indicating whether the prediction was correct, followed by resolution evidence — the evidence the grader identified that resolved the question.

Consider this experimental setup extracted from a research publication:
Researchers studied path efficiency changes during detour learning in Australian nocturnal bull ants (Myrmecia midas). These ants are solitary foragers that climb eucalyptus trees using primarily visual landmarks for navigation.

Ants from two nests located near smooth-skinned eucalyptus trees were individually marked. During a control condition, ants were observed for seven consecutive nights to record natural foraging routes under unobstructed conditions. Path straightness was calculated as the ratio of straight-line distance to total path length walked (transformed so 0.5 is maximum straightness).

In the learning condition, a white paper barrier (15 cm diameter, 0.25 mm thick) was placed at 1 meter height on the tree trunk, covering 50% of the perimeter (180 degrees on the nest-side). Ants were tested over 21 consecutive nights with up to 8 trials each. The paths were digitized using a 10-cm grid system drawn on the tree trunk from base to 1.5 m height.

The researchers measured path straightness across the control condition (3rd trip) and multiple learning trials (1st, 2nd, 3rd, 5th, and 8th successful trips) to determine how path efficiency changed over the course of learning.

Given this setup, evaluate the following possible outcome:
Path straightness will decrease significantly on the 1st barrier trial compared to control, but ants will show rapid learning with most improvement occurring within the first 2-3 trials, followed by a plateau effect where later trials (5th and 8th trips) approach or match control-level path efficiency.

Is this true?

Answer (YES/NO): YES